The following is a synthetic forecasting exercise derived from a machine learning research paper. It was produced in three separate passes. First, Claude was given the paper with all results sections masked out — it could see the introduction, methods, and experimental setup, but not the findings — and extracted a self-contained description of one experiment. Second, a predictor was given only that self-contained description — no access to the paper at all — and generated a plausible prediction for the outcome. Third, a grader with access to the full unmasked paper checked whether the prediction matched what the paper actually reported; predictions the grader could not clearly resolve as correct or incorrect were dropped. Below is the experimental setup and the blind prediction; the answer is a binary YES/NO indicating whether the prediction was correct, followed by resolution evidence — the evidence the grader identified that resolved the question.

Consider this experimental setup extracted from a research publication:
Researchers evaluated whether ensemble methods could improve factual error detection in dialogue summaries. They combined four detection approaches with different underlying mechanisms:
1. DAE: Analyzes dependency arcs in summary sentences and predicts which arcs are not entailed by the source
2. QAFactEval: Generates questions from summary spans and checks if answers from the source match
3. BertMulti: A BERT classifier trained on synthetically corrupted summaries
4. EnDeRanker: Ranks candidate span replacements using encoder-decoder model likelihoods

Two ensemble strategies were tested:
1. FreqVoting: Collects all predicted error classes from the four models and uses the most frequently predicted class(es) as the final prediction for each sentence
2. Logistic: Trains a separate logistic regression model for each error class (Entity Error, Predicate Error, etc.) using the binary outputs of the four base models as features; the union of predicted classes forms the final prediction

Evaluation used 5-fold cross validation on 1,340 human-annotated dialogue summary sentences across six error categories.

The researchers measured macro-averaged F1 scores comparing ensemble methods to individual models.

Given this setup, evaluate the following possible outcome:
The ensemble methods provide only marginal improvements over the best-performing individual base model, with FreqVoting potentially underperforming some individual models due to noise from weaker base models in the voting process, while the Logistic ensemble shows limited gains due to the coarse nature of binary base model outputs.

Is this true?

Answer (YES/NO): NO